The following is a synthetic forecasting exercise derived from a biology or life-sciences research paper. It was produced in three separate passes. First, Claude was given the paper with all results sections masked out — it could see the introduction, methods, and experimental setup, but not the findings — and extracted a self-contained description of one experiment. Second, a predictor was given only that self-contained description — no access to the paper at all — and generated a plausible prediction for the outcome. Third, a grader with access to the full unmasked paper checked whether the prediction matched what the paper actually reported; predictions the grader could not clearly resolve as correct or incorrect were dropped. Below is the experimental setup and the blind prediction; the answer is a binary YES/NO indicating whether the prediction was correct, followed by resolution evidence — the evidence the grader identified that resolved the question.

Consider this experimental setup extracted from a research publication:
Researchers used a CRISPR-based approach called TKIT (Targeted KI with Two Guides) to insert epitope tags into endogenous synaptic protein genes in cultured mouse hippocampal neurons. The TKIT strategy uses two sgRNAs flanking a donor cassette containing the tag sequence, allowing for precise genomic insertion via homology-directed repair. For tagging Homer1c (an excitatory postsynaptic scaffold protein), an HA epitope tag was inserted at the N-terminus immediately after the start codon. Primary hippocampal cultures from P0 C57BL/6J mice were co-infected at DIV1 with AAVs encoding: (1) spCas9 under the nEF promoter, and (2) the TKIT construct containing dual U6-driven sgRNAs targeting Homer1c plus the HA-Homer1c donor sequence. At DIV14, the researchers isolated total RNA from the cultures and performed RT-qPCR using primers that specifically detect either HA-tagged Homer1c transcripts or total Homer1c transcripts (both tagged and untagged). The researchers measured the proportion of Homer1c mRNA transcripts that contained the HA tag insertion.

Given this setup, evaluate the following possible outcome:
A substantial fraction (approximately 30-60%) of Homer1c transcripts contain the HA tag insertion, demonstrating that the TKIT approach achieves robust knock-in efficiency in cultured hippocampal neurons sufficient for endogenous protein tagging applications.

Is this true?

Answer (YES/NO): NO